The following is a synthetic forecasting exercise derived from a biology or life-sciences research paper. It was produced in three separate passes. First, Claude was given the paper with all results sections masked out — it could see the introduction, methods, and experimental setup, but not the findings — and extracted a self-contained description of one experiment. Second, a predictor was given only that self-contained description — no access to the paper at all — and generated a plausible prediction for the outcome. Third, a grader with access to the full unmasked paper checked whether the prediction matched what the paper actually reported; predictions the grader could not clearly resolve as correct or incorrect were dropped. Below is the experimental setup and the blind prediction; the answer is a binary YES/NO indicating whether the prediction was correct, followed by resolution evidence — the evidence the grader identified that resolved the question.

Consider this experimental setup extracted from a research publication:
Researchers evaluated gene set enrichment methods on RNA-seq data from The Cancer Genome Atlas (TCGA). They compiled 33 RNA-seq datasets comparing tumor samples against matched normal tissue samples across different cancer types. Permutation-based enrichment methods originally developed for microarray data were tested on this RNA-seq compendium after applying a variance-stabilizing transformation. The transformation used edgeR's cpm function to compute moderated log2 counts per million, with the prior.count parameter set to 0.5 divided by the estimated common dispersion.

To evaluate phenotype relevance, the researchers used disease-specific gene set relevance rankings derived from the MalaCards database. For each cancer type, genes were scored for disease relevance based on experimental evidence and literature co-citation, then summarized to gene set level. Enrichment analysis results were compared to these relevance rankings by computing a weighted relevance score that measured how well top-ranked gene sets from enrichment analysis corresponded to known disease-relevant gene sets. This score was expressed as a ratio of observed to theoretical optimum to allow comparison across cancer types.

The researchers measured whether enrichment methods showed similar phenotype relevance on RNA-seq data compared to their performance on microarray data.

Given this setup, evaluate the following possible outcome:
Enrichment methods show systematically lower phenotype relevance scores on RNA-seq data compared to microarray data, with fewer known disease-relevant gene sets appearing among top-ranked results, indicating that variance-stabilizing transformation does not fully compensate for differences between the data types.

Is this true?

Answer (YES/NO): NO